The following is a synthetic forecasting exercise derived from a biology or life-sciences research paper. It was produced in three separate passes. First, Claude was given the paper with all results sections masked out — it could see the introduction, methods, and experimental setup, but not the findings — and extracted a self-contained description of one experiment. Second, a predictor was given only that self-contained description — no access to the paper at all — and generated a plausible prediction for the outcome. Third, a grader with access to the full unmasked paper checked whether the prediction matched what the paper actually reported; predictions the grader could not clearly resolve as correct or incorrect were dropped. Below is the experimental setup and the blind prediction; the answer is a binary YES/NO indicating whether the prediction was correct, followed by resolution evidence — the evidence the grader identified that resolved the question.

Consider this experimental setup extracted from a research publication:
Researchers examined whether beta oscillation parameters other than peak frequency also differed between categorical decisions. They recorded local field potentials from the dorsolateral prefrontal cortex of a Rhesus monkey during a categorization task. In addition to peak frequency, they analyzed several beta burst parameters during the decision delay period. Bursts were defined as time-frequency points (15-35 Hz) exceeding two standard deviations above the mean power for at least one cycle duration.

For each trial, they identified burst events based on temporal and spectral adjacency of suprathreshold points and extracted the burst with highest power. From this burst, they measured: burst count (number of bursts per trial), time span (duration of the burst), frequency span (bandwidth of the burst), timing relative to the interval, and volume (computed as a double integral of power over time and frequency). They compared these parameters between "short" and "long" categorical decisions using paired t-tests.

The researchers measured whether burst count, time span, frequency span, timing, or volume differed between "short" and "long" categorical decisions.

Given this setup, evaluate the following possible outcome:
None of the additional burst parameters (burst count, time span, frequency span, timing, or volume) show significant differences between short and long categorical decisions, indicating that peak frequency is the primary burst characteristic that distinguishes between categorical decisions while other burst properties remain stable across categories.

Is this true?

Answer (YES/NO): NO